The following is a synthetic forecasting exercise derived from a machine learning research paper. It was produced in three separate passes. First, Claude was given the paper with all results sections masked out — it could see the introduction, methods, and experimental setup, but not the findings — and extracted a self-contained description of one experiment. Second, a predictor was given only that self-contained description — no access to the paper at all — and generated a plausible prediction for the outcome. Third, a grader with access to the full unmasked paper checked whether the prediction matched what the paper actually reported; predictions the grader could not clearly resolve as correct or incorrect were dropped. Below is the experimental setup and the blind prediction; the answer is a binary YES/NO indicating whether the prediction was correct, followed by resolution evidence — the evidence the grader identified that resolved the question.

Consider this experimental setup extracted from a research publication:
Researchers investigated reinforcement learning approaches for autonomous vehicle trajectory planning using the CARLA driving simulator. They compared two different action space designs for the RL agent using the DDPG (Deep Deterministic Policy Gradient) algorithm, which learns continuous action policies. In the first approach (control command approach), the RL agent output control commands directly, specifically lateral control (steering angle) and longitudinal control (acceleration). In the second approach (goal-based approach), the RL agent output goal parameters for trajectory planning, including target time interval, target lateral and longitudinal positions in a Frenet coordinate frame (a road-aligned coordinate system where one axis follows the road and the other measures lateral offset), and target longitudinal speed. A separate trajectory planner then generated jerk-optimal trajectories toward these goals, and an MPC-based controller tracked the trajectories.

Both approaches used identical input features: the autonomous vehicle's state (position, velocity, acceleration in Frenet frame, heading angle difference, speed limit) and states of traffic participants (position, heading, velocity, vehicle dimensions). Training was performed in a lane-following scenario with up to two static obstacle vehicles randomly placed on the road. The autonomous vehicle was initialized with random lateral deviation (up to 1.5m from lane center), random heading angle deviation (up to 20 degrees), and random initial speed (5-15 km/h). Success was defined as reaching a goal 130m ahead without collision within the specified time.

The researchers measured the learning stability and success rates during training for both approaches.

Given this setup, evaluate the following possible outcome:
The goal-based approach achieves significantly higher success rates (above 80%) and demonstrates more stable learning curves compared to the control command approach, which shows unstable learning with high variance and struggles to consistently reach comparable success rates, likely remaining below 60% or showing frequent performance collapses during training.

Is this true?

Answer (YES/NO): NO